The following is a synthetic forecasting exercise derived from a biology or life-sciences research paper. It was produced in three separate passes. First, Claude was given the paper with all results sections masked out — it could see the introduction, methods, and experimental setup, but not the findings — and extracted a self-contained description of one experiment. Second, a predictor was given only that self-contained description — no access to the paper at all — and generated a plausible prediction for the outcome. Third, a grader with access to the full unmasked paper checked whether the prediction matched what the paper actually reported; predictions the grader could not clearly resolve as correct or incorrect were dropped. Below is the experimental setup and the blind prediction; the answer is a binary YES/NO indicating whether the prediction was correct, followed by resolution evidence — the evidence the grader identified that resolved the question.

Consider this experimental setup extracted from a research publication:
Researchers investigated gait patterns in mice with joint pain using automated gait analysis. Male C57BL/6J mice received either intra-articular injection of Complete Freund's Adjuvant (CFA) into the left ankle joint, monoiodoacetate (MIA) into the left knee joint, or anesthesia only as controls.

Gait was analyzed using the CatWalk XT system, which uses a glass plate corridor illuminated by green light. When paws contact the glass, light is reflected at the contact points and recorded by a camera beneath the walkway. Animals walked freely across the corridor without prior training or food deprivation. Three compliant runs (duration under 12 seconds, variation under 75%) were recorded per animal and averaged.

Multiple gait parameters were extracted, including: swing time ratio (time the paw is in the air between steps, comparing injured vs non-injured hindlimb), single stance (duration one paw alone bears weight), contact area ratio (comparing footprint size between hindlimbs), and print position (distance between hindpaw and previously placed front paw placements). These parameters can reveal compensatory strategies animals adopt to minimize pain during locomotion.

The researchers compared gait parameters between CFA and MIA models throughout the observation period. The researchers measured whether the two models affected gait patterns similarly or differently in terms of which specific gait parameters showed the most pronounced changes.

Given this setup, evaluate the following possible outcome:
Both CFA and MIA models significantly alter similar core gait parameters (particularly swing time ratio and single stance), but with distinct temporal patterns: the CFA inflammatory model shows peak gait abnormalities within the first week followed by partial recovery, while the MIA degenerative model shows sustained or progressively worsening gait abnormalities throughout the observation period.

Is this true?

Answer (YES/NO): NO